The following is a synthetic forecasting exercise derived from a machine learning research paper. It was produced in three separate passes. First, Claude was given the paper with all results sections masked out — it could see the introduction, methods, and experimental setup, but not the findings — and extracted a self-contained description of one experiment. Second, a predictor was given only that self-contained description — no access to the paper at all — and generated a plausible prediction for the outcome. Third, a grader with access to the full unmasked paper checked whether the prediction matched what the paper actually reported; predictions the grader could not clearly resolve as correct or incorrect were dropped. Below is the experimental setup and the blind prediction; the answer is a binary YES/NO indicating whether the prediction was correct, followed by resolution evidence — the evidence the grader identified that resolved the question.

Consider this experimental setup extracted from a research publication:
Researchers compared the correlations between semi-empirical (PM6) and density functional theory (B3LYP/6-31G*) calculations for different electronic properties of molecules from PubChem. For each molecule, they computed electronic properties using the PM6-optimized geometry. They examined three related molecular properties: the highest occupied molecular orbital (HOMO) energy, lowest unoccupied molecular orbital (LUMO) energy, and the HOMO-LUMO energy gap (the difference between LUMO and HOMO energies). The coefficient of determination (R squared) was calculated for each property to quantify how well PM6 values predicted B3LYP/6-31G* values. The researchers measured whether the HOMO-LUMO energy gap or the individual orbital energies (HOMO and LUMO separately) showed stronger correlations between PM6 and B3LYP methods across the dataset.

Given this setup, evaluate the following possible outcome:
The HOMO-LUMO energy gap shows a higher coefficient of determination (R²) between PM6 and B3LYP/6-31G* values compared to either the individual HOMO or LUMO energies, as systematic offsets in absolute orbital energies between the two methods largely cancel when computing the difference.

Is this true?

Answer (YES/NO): NO